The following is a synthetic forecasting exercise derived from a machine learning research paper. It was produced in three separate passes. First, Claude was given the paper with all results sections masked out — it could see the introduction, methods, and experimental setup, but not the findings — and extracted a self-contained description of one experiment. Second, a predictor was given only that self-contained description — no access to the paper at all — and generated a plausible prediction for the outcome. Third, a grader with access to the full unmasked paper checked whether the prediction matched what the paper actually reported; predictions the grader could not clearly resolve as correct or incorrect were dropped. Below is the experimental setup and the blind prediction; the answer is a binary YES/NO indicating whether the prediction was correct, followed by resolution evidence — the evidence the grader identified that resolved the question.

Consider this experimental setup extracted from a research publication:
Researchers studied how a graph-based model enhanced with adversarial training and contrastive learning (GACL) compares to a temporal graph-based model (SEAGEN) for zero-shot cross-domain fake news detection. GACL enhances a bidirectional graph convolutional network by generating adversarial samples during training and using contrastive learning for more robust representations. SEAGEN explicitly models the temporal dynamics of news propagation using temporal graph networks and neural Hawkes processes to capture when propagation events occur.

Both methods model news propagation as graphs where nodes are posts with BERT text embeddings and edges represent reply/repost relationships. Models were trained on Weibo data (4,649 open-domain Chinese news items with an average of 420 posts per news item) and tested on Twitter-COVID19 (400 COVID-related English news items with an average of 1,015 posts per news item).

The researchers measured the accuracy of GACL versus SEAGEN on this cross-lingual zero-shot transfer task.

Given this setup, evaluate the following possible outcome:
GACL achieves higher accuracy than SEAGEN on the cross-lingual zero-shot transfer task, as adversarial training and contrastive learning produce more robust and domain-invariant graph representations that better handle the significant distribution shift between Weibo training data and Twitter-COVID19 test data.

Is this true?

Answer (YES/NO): YES